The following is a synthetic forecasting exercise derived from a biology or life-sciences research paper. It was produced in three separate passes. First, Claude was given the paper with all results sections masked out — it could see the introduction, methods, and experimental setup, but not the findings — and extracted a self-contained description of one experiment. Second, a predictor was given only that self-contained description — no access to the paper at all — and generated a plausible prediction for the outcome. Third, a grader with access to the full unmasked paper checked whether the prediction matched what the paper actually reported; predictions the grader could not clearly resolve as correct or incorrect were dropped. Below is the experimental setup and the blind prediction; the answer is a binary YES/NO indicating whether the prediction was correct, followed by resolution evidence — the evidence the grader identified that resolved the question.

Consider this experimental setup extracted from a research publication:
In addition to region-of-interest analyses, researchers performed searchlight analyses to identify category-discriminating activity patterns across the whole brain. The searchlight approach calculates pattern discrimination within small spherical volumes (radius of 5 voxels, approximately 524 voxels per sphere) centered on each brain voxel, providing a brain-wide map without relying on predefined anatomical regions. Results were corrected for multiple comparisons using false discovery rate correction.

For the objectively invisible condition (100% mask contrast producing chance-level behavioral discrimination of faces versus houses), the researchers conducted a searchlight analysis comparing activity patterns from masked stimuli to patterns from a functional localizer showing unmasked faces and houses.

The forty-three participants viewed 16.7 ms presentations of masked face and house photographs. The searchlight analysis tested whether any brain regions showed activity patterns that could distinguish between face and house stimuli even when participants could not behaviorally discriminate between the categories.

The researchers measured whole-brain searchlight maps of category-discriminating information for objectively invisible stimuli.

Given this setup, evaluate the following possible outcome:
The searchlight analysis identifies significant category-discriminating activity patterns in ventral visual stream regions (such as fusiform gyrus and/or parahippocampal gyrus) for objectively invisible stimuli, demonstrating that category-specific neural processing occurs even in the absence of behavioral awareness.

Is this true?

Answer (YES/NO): NO